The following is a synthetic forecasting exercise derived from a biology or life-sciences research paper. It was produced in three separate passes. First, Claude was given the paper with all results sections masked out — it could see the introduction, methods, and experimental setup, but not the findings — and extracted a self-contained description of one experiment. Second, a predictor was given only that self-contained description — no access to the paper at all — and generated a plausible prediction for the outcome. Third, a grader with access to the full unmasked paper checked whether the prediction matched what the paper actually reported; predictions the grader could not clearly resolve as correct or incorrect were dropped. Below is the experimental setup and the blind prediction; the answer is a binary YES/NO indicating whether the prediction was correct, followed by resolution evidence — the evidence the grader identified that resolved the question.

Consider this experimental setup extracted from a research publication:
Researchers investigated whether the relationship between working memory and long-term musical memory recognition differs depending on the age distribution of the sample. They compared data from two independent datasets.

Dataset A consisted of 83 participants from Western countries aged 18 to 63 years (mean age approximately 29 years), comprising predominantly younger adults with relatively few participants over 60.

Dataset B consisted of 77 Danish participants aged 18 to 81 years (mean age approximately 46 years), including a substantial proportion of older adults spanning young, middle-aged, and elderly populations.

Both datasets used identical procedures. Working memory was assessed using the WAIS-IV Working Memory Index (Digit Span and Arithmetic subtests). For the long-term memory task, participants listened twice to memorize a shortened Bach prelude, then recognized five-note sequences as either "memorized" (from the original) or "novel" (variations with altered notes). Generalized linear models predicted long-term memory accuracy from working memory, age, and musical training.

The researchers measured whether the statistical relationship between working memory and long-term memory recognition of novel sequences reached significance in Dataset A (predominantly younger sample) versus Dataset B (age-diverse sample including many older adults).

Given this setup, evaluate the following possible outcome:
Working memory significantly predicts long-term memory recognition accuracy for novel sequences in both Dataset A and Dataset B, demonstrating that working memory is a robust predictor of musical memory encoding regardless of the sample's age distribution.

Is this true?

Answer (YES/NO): NO